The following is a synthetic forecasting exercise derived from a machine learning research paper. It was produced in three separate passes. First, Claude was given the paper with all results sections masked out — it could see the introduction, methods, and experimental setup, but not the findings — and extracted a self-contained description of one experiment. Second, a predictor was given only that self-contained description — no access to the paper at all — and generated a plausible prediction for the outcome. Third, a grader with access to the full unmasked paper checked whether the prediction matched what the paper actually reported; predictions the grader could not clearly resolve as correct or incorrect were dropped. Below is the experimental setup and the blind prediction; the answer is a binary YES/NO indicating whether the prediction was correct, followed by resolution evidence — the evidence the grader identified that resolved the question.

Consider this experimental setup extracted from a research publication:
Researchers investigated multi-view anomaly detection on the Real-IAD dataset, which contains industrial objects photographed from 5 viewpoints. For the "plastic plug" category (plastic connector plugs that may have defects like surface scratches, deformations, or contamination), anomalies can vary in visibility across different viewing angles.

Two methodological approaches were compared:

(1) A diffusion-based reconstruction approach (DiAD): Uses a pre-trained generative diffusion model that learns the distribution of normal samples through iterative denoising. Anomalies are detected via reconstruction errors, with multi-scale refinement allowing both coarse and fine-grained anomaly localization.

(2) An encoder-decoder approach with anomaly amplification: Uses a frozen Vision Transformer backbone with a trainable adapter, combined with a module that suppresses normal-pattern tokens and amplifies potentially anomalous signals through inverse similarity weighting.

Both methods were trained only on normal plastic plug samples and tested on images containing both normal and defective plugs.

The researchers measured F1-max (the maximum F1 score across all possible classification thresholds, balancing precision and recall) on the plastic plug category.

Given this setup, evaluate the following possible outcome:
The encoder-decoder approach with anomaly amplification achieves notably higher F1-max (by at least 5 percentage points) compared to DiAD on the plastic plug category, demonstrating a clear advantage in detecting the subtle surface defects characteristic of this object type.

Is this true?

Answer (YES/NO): NO